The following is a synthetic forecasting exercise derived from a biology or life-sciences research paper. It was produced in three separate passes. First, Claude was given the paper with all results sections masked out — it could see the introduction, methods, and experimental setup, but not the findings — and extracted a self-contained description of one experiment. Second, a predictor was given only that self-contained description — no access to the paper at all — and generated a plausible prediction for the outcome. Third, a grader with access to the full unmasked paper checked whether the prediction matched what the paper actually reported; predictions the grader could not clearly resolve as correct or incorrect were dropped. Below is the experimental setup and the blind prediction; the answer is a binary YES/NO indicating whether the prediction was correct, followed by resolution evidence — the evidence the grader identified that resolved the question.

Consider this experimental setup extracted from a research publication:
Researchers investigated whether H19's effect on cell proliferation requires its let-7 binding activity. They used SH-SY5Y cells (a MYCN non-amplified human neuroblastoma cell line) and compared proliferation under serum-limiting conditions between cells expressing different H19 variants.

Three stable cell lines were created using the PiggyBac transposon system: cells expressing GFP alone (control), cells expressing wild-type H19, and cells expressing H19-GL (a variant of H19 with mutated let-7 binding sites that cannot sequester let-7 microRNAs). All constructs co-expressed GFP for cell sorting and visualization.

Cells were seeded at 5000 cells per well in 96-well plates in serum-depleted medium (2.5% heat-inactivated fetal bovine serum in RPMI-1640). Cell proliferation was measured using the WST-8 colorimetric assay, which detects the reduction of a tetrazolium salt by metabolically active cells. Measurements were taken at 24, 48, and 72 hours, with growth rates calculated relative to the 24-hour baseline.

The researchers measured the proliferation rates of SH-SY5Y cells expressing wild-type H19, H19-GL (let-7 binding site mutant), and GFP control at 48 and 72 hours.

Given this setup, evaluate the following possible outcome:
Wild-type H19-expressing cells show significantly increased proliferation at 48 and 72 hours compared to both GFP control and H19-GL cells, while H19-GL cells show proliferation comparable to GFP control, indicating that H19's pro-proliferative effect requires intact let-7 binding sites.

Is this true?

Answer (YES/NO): NO